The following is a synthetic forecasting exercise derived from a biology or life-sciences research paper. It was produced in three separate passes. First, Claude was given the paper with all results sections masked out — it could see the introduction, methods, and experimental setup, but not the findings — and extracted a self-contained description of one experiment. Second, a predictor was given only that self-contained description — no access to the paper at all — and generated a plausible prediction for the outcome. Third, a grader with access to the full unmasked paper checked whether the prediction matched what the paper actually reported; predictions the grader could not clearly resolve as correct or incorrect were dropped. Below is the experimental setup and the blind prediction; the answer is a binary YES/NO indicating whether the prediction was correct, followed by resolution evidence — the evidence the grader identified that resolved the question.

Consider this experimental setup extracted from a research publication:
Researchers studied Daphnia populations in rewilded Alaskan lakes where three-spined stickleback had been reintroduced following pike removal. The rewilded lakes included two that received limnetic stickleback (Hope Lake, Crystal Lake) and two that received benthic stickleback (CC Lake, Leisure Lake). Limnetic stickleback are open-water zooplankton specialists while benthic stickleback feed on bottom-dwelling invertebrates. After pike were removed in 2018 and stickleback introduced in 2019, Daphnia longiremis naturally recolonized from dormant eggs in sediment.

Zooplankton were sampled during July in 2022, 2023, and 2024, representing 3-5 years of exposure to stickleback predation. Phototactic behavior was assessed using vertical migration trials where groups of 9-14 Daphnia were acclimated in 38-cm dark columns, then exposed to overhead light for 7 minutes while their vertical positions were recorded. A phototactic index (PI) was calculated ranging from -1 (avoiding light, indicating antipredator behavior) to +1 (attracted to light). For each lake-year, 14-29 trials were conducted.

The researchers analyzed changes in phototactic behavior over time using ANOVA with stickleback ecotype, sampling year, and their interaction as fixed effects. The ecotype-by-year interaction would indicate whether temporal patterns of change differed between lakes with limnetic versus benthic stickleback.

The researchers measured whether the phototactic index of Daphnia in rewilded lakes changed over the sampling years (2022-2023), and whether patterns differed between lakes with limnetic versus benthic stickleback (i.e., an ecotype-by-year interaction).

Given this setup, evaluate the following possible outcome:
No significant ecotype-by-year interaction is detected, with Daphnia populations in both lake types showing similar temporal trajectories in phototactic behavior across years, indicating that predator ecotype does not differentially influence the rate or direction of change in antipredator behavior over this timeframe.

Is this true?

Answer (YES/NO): NO